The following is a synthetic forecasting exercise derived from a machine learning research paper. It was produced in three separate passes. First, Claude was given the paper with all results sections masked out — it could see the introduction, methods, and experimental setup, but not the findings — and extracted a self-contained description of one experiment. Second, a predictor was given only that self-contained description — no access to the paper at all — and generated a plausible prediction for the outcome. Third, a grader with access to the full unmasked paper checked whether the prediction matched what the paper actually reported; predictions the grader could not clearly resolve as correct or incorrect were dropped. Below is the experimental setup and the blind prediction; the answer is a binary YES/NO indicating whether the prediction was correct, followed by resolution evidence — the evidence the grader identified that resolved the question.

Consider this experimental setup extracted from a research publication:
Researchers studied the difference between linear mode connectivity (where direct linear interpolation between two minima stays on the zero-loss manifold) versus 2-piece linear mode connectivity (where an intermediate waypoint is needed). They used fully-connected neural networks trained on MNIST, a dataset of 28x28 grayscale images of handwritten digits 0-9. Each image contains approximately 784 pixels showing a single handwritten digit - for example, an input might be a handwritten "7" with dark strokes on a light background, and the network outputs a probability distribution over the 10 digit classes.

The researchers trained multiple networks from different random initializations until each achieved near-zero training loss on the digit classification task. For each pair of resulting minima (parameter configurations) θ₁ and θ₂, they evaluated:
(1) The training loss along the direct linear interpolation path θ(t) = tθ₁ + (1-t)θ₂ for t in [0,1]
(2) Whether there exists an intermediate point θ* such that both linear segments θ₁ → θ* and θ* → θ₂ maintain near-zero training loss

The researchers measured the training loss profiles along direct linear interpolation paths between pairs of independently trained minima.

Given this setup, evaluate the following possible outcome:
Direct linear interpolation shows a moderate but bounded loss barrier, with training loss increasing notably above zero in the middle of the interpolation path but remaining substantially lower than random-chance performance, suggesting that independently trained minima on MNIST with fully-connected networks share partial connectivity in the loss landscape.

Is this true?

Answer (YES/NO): NO